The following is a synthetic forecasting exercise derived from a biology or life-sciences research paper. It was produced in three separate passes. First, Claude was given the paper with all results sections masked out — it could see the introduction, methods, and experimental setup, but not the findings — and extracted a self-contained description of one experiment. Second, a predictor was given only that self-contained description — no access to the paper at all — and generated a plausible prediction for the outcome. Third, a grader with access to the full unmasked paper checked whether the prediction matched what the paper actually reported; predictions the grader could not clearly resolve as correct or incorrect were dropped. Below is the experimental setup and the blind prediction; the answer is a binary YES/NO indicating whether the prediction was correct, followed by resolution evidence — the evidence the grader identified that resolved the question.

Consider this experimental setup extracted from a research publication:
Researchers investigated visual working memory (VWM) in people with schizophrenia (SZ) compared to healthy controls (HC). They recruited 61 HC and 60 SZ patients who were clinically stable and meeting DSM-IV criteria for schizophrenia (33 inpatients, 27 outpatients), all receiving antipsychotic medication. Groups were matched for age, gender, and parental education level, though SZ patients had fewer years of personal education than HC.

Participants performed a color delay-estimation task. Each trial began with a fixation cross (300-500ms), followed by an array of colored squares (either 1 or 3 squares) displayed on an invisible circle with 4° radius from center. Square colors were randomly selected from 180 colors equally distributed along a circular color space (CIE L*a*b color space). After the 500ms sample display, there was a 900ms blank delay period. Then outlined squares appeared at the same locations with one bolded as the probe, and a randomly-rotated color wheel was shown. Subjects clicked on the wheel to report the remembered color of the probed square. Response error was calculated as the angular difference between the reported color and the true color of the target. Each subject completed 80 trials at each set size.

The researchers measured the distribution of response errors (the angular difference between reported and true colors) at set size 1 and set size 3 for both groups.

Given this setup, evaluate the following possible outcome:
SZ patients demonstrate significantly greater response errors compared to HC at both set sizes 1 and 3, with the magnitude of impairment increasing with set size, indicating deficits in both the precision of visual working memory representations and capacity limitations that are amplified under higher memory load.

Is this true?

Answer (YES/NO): NO